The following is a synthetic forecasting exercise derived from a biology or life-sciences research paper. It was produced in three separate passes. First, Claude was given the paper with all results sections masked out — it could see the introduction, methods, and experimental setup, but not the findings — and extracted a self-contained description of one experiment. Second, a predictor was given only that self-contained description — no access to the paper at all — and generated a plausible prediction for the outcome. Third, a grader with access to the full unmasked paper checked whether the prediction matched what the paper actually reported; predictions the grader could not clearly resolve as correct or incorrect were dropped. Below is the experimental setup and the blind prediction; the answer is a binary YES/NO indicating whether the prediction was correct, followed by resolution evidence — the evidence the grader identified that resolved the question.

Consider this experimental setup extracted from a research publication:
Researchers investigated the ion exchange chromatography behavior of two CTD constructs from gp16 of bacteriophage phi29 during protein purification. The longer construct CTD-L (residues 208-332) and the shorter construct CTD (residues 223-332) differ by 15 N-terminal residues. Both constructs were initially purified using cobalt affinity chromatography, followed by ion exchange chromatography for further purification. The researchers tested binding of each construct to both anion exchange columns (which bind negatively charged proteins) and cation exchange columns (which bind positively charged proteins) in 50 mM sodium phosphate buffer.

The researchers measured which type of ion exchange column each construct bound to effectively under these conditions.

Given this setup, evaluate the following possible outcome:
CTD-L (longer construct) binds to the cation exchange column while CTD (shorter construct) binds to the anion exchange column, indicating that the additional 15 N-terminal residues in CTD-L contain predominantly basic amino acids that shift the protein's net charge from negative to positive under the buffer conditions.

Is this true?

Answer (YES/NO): NO